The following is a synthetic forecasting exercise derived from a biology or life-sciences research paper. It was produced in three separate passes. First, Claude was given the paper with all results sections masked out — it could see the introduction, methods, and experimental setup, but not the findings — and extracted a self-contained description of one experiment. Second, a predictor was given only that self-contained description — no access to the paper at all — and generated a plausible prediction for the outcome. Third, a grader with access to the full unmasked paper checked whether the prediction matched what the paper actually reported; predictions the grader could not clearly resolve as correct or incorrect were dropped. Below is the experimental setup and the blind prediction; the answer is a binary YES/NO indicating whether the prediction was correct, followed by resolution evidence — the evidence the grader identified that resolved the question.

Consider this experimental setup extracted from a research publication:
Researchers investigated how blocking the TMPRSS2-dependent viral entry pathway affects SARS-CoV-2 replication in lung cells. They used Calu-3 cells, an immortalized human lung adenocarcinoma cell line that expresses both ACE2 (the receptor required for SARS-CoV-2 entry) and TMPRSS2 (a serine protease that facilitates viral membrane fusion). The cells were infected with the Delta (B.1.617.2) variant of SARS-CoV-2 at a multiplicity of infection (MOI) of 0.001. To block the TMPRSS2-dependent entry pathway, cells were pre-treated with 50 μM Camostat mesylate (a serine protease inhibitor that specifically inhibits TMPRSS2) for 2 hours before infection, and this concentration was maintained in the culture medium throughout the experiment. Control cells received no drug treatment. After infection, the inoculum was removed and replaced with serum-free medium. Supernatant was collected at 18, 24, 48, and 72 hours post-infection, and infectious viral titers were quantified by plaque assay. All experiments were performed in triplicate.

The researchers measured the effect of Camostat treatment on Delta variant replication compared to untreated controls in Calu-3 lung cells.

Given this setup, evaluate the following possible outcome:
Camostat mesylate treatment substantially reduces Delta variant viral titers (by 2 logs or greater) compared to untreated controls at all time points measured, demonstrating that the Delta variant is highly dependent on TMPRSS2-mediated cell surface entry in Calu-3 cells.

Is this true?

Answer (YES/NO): YES